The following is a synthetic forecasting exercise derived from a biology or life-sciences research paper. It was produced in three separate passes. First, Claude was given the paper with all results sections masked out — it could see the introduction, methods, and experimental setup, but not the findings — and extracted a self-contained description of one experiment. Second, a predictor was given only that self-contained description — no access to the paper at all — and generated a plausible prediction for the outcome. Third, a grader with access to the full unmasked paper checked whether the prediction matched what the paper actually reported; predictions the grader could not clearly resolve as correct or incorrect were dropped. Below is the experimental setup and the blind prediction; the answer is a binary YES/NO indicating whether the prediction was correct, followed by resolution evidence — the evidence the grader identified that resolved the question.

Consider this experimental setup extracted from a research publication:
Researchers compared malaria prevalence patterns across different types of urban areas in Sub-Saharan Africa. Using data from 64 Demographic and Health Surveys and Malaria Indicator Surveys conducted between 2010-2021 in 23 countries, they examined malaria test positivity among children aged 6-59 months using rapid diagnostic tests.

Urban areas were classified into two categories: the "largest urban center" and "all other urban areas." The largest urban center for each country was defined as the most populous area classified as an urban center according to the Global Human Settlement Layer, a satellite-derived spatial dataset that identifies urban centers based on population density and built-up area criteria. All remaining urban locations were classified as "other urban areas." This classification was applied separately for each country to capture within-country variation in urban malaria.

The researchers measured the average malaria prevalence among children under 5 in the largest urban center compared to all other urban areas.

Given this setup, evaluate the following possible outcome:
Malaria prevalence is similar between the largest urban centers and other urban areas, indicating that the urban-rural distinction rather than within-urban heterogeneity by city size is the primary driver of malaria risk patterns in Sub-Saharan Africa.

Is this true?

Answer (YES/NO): NO